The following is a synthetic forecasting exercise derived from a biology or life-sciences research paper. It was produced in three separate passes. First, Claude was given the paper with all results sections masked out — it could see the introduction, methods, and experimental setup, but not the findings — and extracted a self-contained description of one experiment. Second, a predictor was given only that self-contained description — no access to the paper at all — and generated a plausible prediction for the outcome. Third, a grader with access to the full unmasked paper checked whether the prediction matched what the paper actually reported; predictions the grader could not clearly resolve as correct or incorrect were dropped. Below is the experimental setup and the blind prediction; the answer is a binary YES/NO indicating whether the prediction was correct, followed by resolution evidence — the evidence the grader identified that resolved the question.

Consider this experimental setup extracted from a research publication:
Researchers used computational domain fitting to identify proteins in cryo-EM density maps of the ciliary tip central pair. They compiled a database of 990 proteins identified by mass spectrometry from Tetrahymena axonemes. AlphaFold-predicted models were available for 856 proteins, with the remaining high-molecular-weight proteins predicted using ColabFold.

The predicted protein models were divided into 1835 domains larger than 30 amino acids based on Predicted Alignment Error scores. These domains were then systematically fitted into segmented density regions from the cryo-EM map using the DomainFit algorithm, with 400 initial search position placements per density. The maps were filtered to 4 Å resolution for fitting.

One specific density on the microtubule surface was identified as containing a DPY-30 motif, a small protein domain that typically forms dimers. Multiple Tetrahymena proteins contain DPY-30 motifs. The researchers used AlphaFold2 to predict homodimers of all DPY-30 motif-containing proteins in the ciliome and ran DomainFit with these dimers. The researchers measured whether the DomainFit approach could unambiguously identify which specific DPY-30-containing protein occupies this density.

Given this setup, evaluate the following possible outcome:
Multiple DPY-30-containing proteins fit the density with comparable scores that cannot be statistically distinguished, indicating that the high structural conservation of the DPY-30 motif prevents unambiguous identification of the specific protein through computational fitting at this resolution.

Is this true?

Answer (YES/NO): YES